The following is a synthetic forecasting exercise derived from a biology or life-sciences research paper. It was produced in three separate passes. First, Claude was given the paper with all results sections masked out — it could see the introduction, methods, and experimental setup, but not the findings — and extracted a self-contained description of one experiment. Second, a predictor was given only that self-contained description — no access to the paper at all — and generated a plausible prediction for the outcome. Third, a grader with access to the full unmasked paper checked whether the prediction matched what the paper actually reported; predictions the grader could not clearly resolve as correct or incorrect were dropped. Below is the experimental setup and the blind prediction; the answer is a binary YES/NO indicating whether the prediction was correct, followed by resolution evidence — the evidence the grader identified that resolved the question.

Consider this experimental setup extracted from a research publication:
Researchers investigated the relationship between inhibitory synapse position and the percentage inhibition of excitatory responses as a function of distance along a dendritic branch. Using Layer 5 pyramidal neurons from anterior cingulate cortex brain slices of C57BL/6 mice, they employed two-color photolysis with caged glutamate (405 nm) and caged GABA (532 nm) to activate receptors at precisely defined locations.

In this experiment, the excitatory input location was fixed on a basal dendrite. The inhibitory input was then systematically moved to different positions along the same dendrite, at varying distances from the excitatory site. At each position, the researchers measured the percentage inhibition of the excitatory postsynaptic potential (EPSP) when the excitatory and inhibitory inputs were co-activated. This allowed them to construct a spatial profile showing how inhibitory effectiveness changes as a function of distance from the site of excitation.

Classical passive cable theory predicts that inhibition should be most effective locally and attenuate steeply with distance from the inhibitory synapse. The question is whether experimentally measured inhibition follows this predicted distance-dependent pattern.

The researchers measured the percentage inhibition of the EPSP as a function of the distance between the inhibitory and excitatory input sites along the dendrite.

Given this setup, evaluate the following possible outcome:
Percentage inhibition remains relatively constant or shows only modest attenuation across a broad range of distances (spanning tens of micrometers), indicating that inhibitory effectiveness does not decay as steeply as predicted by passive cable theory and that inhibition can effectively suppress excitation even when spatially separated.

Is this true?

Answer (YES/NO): NO